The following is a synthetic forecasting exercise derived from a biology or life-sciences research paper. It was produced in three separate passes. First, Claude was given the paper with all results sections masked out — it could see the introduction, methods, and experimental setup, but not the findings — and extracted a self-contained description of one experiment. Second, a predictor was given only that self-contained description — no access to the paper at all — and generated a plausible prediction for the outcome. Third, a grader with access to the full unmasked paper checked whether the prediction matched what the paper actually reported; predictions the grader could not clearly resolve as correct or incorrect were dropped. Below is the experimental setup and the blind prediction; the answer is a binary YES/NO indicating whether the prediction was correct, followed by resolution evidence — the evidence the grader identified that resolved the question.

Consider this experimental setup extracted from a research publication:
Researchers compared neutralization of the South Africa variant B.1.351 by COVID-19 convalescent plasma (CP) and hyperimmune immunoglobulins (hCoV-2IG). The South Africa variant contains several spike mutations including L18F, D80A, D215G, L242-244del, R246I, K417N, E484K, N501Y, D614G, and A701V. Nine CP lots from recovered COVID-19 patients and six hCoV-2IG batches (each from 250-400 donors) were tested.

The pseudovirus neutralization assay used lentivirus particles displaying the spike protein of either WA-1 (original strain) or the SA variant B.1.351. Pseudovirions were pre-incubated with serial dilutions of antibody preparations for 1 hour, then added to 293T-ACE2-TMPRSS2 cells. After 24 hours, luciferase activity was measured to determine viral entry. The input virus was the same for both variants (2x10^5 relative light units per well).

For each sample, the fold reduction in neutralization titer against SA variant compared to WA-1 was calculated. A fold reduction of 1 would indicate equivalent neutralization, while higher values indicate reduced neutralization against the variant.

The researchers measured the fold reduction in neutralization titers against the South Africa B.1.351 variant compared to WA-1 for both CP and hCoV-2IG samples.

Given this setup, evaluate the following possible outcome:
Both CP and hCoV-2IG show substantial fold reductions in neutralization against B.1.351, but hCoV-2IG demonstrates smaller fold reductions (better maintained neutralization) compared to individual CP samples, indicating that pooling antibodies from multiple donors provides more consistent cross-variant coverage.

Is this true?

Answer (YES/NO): YES